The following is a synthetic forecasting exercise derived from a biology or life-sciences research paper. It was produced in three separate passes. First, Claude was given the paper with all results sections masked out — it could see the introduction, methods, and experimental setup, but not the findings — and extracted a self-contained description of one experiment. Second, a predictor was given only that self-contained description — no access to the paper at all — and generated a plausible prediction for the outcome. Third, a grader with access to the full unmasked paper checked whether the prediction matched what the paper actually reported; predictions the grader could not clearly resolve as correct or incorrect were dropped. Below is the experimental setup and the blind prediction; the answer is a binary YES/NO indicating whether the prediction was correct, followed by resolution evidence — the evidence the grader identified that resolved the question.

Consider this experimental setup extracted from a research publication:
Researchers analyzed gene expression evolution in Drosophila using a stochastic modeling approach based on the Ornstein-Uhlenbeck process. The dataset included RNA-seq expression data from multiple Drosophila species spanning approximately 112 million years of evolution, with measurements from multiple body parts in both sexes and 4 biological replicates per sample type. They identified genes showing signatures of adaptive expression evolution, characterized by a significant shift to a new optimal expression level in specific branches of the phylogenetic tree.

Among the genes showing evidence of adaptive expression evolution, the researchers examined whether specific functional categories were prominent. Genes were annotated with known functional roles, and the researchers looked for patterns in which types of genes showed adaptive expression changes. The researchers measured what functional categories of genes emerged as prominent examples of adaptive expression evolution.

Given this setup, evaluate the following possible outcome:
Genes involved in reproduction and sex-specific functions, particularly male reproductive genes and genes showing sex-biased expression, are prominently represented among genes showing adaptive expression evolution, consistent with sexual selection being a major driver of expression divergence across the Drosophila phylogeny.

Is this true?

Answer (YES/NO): NO